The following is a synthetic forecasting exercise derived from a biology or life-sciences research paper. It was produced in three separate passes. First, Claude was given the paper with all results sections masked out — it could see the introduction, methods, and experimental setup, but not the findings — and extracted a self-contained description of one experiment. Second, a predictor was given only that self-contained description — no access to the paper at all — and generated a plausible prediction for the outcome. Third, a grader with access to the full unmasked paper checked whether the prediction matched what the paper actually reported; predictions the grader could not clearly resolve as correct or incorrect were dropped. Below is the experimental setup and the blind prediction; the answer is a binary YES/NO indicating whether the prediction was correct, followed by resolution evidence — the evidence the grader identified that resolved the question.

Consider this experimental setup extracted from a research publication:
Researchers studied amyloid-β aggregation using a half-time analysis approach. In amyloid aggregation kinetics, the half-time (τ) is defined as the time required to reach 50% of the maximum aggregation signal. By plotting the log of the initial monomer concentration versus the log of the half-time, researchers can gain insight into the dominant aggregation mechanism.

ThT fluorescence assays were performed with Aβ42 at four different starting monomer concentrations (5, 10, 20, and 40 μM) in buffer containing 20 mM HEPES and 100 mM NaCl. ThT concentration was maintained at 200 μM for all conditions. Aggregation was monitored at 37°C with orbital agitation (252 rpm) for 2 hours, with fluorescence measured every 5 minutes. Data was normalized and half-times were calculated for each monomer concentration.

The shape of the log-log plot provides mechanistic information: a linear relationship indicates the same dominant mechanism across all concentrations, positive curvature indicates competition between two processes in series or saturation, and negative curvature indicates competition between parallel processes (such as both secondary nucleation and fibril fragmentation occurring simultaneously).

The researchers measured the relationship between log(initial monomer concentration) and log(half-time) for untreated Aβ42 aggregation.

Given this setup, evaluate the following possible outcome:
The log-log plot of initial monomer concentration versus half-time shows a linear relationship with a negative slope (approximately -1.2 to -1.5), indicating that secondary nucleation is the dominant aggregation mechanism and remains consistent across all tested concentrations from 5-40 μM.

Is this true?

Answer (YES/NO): NO